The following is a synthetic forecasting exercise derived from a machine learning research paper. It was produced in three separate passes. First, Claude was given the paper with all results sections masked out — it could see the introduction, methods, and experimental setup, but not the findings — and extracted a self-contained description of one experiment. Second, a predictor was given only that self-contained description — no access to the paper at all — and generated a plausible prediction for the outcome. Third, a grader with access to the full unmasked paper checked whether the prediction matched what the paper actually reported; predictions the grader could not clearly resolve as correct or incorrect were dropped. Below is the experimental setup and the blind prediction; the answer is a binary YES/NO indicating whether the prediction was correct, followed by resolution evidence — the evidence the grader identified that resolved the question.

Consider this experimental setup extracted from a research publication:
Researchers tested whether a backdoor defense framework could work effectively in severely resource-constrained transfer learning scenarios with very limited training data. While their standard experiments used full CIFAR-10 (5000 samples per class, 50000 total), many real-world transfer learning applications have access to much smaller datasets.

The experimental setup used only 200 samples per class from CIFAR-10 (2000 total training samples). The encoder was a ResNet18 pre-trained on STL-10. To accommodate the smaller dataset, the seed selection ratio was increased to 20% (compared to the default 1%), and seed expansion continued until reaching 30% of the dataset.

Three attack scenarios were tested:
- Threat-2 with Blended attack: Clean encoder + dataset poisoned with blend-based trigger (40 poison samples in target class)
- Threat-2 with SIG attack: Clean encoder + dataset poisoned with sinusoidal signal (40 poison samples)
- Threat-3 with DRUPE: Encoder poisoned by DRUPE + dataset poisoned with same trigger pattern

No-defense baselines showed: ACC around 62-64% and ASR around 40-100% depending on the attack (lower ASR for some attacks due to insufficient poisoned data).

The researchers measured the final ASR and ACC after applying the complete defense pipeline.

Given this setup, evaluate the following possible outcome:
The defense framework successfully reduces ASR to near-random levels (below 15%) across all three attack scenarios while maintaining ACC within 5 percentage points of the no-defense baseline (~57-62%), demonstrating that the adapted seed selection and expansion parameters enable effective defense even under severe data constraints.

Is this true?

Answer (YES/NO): NO